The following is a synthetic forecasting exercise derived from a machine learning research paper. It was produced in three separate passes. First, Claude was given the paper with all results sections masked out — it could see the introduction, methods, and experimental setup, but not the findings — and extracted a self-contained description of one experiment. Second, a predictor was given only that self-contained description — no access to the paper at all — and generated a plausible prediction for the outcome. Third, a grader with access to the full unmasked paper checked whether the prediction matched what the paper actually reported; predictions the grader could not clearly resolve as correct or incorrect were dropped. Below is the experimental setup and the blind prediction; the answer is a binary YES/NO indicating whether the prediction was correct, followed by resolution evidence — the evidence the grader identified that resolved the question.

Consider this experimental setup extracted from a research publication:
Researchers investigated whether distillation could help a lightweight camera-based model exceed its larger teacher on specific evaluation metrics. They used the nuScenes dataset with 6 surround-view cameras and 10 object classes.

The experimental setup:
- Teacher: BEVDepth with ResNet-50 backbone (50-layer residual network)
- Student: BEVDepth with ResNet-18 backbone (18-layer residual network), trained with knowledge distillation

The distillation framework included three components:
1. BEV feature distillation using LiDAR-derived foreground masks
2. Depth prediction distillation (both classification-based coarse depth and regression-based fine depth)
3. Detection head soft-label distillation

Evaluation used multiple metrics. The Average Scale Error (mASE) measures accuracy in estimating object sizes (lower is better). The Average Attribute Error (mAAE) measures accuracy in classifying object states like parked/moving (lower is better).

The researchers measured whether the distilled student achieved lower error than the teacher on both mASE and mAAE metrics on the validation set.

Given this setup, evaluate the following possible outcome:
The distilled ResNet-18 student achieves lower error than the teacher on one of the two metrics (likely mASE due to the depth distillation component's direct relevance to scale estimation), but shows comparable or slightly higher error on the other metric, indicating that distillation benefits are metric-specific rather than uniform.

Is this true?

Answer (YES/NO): NO